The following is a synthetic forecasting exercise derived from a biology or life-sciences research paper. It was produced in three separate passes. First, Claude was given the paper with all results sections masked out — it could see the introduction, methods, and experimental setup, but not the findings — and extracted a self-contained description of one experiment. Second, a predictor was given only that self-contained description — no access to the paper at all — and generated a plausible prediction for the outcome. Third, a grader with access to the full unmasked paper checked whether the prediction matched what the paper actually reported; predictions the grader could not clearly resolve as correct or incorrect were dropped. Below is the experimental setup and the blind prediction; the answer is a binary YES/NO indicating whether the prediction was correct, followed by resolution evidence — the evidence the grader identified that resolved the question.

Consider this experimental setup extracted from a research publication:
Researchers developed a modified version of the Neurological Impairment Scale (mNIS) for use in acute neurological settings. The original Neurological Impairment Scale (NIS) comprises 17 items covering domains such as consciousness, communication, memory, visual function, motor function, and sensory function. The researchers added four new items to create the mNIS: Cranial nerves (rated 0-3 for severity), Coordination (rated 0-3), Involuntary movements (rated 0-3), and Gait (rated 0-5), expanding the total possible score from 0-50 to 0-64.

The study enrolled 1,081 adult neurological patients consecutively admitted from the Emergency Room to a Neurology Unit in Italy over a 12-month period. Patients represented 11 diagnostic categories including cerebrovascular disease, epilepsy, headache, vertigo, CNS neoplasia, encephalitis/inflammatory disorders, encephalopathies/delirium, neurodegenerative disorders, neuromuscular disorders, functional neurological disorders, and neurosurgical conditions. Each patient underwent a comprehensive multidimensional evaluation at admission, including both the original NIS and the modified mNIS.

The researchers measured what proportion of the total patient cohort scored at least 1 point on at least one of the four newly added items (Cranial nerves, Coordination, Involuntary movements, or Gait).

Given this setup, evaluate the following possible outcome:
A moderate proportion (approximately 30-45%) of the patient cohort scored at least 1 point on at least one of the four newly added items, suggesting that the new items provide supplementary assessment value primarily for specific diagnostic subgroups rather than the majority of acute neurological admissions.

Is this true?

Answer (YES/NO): NO